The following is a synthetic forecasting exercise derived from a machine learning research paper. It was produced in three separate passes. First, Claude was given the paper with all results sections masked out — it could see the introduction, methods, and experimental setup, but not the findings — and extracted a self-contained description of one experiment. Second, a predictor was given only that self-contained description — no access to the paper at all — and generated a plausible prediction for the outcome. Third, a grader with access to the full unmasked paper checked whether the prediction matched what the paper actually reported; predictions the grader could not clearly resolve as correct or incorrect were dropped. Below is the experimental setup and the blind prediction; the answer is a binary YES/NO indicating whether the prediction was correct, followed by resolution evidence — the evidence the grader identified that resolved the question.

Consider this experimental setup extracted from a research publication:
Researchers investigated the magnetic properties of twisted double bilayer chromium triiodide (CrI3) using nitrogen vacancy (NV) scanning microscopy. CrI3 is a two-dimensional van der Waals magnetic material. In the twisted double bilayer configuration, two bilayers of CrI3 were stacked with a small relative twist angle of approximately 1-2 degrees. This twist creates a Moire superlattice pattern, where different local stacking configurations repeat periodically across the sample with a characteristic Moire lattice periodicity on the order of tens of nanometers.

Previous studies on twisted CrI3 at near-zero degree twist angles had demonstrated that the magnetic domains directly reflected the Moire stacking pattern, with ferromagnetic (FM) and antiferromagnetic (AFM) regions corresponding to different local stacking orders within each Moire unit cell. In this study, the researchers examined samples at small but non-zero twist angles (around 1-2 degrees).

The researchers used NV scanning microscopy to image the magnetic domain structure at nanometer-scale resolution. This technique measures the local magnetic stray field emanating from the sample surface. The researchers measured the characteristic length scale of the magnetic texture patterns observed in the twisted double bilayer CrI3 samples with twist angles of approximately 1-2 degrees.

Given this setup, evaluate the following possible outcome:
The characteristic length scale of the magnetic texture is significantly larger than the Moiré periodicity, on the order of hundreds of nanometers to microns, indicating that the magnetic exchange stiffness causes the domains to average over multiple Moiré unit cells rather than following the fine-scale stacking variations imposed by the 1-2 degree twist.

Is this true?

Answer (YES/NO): YES